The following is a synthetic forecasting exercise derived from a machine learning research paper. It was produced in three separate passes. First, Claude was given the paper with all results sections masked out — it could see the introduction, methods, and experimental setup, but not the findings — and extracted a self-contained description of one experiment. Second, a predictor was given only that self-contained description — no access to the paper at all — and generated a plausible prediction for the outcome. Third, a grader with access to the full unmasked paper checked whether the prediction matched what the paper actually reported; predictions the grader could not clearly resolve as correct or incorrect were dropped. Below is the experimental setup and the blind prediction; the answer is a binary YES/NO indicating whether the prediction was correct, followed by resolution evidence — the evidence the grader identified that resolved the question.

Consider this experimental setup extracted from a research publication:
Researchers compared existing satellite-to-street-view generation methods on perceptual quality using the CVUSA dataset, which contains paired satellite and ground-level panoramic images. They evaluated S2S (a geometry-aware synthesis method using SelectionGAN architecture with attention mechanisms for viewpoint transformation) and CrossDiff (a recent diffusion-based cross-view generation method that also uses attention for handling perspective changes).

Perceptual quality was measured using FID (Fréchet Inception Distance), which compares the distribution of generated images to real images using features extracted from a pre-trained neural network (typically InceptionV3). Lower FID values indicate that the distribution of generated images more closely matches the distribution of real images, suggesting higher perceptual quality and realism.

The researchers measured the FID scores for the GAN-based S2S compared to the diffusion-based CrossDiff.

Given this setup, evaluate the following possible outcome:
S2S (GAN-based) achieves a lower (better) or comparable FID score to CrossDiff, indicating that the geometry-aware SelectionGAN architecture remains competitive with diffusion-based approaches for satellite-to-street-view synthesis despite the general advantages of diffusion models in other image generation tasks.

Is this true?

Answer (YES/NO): NO